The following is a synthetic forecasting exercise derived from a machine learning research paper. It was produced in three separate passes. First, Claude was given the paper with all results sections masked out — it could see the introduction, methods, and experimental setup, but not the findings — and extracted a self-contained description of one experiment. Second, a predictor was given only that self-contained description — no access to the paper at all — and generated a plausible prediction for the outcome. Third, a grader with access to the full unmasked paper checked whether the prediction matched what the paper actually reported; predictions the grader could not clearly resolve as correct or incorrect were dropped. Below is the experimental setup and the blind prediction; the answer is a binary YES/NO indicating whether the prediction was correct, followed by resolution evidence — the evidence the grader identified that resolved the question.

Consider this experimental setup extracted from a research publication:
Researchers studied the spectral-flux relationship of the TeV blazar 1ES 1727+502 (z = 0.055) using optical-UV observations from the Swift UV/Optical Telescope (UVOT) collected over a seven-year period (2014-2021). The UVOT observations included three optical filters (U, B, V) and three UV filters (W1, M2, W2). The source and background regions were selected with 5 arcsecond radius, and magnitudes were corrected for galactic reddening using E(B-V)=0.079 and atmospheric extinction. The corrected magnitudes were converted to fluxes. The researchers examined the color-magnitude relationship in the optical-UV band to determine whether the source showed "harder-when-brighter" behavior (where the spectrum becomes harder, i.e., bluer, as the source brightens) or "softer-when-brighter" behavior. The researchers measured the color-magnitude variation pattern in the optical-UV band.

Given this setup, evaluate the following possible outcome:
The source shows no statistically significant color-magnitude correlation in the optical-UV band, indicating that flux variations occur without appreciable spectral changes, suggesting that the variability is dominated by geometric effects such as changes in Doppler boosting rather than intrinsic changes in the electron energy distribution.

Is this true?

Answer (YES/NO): NO